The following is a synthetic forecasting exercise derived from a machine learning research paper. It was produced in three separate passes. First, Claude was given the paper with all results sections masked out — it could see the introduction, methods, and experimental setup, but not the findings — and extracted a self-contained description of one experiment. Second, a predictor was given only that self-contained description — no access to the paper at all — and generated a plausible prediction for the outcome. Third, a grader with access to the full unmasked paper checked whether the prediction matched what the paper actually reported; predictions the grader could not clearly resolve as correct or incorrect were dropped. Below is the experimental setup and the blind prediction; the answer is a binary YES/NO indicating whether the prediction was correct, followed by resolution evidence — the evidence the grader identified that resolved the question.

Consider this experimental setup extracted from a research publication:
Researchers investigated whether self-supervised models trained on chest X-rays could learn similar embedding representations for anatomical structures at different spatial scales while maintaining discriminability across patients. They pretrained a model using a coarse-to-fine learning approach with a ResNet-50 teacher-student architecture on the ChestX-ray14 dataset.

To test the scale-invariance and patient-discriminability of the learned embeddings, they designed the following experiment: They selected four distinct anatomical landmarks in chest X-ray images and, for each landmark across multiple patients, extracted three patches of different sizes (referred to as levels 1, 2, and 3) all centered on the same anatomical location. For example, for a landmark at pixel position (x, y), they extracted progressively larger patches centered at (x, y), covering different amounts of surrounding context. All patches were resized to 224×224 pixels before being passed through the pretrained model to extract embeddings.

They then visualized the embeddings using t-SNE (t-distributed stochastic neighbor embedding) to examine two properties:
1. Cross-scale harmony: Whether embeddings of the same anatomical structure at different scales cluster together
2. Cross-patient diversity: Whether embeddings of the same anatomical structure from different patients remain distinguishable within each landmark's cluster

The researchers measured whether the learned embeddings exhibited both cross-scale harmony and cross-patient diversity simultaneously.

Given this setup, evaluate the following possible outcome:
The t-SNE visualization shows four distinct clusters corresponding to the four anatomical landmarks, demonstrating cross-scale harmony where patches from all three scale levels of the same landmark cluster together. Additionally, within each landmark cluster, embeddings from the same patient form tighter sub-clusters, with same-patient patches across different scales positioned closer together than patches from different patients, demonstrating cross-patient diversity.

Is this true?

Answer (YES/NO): YES